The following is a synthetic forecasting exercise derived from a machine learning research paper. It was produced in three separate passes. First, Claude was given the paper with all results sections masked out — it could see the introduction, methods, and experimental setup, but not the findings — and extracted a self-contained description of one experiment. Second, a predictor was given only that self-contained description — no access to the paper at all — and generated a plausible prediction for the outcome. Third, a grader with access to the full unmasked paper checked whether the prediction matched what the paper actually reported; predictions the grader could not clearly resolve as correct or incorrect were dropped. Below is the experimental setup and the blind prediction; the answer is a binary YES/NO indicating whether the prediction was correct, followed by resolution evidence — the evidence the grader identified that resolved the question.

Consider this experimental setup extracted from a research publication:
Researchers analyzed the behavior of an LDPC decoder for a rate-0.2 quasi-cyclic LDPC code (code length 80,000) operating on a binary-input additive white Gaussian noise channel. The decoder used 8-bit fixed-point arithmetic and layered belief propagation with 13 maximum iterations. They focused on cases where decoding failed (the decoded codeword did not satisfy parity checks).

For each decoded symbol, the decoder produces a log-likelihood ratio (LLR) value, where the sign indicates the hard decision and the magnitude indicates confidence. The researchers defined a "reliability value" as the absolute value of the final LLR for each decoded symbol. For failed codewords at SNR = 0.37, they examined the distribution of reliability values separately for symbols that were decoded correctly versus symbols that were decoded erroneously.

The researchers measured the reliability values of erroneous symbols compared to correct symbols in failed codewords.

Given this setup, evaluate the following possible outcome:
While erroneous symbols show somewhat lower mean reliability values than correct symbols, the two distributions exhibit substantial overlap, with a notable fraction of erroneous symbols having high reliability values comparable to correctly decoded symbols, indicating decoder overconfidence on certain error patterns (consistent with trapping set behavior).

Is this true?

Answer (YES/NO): NO